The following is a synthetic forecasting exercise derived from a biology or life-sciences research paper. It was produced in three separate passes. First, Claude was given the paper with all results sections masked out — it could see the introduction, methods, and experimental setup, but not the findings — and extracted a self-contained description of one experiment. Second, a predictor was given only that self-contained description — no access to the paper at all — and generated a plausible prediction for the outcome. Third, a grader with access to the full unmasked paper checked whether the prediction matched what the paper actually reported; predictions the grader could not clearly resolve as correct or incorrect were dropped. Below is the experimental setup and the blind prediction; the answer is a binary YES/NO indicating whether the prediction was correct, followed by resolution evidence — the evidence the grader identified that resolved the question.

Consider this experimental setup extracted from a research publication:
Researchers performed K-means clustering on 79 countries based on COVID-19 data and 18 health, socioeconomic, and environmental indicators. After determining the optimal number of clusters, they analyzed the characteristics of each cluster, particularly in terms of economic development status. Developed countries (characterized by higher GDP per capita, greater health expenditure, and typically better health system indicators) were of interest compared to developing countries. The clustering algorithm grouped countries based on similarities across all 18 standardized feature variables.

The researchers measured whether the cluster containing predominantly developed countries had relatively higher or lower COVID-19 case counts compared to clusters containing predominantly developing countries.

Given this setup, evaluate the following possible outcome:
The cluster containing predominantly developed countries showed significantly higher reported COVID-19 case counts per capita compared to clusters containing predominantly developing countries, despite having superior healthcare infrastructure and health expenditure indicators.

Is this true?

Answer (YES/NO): NO